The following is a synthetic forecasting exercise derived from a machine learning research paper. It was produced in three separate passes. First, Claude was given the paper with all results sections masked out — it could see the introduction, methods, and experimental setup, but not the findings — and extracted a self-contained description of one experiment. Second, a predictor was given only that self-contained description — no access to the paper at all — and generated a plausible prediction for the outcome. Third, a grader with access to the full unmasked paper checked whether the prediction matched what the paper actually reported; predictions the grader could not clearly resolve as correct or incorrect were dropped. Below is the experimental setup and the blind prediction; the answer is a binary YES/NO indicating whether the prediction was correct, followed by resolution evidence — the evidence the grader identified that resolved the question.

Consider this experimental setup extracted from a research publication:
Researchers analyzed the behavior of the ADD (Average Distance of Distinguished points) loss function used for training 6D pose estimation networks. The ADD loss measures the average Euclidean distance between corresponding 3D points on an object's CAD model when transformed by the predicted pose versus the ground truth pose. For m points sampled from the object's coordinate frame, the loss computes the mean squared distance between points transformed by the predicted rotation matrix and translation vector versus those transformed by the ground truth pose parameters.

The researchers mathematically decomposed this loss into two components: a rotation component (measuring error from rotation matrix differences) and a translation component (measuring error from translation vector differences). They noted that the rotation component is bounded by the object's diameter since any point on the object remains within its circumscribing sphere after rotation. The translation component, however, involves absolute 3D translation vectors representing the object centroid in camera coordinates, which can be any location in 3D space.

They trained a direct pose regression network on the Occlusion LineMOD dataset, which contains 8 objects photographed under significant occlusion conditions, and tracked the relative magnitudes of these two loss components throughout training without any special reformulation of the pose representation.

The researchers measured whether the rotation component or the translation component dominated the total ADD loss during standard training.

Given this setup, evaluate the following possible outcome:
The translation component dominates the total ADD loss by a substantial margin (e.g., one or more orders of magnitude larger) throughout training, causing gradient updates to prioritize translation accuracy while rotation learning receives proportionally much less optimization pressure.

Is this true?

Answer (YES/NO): YES